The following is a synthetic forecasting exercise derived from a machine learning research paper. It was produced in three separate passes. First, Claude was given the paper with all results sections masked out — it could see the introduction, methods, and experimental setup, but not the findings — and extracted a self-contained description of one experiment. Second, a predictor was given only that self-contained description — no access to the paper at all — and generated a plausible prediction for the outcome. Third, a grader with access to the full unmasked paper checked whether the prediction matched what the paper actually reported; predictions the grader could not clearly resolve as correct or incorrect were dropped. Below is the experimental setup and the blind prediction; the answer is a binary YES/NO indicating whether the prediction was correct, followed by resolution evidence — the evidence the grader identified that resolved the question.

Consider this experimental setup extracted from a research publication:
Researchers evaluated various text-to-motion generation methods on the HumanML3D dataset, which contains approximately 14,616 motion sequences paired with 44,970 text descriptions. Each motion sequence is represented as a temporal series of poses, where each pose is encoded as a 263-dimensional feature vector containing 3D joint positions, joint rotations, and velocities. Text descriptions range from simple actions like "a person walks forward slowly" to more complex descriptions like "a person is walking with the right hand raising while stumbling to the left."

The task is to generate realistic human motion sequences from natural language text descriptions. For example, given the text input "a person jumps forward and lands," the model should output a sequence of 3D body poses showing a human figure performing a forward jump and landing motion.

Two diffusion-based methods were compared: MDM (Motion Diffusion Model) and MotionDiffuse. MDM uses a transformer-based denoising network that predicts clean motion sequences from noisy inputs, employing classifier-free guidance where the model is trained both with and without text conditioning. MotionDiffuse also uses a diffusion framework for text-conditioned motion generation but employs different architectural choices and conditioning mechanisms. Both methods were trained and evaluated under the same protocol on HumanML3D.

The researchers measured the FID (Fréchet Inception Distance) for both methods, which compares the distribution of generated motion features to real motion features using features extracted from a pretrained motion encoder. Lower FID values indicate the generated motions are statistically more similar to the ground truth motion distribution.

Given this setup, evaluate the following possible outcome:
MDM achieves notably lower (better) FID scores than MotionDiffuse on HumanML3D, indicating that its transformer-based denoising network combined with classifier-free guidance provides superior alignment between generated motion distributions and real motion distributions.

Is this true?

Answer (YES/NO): YES